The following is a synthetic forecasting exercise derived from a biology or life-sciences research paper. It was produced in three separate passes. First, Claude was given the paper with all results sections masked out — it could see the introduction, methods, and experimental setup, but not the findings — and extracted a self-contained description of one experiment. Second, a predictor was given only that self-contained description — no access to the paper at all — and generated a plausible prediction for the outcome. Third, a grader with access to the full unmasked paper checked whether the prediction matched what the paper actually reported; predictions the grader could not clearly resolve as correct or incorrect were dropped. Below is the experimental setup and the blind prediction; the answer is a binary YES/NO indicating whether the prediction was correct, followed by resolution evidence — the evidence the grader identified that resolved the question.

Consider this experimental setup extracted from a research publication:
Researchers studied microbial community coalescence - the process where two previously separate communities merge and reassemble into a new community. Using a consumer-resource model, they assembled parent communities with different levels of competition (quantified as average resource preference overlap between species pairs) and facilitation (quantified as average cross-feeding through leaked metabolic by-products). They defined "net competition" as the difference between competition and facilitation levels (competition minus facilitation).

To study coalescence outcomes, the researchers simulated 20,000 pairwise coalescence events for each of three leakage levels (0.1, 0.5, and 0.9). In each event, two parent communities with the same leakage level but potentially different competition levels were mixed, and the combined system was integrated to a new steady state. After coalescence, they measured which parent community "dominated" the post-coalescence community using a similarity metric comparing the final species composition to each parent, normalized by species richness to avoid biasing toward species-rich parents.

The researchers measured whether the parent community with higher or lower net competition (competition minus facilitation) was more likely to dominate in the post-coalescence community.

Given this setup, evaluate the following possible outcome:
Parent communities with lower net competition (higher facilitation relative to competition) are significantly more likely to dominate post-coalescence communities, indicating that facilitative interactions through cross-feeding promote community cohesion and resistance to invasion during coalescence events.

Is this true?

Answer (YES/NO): YES